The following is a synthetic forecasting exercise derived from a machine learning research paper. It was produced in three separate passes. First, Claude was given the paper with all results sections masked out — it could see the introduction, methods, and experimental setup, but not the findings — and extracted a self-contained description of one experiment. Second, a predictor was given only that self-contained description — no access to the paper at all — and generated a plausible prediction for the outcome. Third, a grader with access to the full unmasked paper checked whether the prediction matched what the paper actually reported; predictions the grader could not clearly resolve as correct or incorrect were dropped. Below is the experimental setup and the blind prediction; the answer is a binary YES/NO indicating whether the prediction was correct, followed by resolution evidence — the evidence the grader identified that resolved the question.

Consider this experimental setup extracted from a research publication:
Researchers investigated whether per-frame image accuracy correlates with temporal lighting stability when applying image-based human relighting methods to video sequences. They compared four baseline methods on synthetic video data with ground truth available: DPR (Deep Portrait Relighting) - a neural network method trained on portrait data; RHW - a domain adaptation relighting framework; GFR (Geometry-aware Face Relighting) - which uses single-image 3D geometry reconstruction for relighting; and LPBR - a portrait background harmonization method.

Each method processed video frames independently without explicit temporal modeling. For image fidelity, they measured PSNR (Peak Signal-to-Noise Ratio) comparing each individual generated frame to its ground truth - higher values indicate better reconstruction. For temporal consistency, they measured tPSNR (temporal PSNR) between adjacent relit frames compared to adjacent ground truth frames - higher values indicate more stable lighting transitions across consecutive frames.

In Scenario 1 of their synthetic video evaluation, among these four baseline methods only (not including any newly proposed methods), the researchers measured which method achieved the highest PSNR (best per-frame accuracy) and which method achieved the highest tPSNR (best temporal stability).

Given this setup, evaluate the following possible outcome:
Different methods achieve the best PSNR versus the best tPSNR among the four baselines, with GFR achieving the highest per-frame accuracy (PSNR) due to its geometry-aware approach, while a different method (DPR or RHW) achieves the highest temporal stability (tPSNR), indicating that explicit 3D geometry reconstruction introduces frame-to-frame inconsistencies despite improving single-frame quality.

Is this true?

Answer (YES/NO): YES